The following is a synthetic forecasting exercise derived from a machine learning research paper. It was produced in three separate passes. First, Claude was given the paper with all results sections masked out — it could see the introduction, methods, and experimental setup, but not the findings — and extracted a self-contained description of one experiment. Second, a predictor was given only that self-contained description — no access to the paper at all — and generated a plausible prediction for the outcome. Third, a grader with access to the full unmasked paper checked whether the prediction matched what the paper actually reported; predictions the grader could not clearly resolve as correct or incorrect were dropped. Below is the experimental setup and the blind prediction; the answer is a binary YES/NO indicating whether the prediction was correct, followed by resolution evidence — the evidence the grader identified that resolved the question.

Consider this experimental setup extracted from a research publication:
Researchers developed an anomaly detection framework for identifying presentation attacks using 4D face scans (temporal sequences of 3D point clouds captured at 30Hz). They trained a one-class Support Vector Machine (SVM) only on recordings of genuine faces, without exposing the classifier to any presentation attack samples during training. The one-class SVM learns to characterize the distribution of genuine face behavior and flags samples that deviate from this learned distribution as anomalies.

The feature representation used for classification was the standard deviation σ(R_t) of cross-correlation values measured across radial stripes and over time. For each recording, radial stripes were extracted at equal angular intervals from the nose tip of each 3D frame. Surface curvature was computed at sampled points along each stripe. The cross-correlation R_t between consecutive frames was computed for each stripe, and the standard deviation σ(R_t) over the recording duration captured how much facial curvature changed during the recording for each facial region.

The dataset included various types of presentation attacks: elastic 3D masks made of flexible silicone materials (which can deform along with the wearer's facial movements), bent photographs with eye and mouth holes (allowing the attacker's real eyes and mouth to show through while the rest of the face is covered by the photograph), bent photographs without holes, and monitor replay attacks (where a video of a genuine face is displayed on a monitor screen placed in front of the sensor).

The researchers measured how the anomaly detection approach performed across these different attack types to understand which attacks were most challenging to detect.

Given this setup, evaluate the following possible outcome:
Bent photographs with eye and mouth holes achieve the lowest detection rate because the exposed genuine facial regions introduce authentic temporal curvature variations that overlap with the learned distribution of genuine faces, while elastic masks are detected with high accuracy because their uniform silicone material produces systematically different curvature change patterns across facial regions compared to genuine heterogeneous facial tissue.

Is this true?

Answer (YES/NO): NO